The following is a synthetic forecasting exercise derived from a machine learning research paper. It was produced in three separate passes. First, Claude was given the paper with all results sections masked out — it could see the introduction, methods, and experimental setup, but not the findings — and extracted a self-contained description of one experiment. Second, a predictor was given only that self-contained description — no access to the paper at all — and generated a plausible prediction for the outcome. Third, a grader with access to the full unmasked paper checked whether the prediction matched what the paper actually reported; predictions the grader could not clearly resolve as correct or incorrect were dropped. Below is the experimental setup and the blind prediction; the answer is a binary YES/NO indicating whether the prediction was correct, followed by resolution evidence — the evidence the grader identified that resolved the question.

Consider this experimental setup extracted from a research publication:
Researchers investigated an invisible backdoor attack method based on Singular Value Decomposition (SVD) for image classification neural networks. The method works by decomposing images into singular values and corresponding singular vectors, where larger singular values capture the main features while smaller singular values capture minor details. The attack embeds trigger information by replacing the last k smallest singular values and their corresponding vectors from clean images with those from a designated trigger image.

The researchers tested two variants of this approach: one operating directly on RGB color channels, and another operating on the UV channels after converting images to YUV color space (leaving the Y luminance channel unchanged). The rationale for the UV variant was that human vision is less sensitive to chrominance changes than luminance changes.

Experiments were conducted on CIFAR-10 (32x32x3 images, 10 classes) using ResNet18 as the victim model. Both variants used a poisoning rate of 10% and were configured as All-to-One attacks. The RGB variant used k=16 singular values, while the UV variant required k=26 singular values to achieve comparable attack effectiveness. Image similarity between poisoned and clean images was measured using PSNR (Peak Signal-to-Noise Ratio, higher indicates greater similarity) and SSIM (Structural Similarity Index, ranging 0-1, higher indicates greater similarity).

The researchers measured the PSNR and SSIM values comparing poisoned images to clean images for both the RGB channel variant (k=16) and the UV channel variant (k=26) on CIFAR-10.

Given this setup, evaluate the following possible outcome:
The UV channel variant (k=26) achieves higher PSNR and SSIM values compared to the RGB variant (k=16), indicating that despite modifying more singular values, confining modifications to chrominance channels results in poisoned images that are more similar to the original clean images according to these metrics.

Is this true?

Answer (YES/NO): YES